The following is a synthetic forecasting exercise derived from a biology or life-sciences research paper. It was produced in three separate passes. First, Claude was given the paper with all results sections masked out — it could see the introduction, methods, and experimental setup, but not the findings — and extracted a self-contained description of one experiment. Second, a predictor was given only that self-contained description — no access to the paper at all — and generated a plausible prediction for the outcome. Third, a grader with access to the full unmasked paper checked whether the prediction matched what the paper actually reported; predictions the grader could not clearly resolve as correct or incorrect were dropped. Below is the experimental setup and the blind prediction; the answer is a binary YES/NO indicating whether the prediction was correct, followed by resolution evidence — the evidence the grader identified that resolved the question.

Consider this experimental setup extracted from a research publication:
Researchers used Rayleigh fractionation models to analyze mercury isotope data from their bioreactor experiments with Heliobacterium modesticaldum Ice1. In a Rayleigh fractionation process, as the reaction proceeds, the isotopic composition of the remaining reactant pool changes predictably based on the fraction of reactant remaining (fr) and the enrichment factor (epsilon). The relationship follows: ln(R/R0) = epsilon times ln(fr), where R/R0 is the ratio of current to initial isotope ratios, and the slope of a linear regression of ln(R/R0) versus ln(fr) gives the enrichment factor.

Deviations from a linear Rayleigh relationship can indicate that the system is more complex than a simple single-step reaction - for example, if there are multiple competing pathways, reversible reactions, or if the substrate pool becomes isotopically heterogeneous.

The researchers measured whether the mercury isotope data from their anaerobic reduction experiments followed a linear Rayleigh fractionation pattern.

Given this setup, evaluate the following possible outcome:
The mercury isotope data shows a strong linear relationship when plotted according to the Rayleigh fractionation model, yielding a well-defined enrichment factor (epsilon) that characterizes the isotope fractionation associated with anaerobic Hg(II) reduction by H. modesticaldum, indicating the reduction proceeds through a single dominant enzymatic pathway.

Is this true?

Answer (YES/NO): NO